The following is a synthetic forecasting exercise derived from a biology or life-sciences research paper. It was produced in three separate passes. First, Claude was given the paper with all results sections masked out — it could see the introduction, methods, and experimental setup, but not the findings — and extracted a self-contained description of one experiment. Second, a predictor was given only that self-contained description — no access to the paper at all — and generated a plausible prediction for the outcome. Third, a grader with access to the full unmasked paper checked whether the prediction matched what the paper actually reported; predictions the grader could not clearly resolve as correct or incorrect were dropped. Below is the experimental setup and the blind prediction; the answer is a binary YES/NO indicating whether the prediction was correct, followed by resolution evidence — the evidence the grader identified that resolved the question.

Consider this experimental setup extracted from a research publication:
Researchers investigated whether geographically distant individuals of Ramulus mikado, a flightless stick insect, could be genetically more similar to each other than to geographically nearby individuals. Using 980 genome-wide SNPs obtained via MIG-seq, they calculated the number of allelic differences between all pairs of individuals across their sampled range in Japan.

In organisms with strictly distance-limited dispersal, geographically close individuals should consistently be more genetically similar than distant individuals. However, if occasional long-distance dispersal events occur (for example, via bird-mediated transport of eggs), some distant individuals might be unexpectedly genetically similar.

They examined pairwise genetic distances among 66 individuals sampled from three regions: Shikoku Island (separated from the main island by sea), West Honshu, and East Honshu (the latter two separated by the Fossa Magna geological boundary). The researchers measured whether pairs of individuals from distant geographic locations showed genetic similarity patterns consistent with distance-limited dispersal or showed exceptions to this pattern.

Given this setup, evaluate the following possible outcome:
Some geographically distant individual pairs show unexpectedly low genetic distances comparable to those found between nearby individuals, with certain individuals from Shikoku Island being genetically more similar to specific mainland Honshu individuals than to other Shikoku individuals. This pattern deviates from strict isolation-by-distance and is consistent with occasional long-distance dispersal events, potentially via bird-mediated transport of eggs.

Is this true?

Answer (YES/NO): YES